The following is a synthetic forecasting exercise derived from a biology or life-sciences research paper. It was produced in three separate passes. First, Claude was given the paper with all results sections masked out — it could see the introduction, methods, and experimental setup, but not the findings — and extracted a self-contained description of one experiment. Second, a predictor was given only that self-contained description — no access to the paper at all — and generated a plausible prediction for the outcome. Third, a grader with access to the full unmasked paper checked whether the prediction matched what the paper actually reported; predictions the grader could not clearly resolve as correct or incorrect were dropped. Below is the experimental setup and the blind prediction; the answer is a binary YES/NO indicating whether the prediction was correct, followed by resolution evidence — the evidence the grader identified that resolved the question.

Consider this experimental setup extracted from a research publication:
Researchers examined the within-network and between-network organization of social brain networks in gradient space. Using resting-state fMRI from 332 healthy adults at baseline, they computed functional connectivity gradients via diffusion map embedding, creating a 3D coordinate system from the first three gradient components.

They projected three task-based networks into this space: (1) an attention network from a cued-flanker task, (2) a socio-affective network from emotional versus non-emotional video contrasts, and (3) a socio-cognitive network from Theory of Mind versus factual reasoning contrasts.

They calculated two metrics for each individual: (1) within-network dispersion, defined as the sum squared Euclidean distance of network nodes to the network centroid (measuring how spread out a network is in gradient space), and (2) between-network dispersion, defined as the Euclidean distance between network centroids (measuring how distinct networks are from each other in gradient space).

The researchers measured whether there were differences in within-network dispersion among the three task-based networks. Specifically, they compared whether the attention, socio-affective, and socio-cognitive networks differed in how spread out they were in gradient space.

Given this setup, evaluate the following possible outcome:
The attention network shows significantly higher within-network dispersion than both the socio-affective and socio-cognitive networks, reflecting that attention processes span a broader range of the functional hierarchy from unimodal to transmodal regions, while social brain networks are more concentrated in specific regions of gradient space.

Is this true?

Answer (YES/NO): YES